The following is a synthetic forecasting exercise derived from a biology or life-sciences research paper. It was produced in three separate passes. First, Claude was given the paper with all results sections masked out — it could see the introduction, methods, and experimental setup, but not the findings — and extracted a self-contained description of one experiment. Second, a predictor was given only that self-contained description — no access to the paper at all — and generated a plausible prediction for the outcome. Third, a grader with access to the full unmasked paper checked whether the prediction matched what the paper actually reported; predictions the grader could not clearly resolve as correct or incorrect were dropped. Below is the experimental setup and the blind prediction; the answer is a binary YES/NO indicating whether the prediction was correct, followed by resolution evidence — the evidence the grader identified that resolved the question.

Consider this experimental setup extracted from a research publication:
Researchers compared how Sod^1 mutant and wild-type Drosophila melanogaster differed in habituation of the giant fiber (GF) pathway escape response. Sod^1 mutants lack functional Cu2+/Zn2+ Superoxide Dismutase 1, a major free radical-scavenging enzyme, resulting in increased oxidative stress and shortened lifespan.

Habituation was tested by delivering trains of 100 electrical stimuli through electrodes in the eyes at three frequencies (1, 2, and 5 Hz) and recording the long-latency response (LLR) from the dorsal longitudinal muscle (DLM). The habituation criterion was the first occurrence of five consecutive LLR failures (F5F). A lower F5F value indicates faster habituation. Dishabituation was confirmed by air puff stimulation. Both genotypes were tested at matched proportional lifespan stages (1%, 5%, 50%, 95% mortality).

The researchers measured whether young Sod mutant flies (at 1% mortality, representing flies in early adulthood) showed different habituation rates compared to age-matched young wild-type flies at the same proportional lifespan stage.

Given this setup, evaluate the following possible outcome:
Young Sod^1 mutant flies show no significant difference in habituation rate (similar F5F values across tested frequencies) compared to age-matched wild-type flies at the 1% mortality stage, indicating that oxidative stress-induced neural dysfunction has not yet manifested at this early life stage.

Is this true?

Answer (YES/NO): NO